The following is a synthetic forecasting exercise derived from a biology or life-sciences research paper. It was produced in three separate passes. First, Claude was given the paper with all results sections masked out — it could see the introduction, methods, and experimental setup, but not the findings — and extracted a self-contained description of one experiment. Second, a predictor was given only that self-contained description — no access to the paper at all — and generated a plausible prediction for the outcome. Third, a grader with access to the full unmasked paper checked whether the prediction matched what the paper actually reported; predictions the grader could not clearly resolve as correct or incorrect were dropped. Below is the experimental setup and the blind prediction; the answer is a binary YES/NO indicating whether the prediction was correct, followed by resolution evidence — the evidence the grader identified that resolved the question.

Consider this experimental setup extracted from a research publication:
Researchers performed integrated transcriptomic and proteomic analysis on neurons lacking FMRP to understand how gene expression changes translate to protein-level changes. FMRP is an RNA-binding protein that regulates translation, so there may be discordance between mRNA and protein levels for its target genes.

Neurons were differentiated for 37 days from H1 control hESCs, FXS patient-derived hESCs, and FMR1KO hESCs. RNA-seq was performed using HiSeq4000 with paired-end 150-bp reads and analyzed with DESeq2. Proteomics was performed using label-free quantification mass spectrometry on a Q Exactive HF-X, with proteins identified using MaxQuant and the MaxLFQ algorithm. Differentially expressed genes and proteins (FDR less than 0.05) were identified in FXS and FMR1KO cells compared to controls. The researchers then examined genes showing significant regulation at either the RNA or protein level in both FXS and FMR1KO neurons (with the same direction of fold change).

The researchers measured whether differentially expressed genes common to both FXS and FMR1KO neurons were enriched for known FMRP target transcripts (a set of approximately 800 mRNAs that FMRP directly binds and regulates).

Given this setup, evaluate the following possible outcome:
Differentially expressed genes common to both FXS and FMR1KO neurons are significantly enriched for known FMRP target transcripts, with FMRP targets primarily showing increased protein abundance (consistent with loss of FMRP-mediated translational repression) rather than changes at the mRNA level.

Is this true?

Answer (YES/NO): NO